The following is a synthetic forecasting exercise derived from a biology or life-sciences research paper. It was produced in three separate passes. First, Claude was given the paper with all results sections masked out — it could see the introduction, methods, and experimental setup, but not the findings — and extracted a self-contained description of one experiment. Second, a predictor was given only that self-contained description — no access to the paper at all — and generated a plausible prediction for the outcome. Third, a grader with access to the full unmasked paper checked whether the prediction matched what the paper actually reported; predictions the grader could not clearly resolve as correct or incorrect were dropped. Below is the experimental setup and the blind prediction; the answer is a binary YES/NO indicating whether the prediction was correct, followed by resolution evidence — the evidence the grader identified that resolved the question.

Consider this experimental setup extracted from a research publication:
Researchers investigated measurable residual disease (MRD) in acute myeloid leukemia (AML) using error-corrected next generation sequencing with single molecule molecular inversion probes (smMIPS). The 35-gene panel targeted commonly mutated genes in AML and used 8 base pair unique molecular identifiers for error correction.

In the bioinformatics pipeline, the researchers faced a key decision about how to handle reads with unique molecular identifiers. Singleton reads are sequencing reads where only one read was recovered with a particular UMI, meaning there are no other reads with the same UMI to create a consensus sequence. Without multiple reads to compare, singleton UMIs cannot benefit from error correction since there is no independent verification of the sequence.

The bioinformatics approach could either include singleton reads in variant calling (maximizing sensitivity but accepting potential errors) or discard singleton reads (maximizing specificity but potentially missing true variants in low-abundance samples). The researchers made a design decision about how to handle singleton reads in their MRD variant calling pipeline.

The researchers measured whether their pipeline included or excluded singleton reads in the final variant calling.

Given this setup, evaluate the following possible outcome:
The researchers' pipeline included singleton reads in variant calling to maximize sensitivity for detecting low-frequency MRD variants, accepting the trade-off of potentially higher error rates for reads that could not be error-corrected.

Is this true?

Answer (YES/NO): NO